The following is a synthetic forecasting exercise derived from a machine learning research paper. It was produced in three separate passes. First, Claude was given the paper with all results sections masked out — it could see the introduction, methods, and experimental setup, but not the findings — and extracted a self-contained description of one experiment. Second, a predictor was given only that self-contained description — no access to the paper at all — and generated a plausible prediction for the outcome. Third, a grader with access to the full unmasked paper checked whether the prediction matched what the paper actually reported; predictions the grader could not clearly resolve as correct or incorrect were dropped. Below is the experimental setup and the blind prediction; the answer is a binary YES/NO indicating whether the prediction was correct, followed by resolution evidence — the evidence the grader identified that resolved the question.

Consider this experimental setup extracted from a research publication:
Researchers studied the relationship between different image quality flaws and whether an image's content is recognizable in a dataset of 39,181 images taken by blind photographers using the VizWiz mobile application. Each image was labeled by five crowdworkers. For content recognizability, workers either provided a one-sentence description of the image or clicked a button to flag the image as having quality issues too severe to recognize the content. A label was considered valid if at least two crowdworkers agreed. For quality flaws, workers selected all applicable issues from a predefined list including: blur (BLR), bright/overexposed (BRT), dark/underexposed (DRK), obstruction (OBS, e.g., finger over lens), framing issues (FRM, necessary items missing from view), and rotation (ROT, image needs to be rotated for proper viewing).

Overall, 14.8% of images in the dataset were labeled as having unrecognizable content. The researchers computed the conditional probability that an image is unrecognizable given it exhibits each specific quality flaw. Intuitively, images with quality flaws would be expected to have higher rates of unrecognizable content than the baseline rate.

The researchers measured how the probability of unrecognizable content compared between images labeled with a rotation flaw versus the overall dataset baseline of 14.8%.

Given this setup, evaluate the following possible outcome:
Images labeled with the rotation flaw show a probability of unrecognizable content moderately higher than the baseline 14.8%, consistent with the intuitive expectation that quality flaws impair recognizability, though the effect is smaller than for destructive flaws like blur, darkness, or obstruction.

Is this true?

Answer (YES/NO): NO